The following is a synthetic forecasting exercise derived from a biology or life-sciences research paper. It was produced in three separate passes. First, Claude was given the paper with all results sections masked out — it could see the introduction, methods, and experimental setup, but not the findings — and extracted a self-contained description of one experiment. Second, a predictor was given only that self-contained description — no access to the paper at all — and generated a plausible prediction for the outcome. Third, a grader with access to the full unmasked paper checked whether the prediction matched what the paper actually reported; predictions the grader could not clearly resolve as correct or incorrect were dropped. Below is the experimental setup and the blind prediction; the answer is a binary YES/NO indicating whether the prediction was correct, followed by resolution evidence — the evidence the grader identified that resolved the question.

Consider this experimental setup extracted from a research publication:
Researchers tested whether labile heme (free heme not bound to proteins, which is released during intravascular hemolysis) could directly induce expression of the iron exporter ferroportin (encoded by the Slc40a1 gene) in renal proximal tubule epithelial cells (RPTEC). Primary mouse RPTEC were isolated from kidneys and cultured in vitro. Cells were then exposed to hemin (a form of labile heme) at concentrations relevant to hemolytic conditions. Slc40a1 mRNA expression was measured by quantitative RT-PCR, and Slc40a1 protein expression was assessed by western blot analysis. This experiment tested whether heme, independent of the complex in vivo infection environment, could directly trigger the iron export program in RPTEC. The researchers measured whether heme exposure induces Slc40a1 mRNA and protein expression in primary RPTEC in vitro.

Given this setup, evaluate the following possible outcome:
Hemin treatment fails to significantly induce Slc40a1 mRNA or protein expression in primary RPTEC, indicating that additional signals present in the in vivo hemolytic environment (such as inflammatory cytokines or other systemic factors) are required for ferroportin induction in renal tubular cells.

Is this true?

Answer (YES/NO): NO